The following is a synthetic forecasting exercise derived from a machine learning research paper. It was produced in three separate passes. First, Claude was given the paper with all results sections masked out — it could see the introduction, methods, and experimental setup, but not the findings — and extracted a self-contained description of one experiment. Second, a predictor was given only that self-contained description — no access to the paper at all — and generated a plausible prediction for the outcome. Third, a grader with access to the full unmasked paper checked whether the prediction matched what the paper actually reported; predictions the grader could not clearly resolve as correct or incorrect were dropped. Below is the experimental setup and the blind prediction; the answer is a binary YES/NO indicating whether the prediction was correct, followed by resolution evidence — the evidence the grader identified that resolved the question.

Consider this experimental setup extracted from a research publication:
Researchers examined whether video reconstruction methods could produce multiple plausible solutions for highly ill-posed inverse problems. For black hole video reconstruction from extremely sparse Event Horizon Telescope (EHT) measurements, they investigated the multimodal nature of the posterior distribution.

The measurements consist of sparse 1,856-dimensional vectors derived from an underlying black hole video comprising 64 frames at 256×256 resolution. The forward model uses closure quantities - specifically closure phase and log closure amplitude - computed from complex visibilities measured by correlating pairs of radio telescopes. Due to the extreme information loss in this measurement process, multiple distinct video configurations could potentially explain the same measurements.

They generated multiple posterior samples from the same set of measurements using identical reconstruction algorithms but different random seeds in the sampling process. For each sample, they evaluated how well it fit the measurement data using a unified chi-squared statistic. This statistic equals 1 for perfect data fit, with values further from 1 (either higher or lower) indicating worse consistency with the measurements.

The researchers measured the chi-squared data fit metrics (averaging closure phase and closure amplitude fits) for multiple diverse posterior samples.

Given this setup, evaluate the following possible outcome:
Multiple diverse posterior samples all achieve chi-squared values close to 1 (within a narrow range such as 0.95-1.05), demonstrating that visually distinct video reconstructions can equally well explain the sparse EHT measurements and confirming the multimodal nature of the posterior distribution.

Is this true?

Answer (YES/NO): NO